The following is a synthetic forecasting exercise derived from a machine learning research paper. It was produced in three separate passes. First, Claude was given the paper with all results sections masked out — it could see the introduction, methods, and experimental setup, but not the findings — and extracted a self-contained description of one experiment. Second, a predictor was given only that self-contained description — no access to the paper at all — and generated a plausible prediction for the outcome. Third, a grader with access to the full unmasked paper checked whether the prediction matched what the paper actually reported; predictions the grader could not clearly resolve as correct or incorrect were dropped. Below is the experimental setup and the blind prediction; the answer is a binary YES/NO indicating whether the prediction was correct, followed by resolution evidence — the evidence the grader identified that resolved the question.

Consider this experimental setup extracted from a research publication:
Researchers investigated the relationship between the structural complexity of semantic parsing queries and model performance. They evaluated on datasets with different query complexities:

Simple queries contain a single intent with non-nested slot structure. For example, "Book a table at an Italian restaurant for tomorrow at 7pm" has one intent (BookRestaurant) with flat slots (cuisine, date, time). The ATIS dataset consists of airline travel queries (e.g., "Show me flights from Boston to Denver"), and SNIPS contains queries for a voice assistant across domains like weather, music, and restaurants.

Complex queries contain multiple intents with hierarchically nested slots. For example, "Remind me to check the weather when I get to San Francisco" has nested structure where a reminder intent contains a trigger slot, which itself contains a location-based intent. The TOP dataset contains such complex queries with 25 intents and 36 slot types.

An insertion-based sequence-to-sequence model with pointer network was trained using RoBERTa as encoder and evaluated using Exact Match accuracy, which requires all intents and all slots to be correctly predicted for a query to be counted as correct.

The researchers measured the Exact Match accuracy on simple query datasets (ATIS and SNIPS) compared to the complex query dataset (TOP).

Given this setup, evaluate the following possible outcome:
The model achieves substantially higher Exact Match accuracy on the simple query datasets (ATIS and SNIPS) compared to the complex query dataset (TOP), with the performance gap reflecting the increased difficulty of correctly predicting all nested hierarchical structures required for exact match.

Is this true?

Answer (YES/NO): NO